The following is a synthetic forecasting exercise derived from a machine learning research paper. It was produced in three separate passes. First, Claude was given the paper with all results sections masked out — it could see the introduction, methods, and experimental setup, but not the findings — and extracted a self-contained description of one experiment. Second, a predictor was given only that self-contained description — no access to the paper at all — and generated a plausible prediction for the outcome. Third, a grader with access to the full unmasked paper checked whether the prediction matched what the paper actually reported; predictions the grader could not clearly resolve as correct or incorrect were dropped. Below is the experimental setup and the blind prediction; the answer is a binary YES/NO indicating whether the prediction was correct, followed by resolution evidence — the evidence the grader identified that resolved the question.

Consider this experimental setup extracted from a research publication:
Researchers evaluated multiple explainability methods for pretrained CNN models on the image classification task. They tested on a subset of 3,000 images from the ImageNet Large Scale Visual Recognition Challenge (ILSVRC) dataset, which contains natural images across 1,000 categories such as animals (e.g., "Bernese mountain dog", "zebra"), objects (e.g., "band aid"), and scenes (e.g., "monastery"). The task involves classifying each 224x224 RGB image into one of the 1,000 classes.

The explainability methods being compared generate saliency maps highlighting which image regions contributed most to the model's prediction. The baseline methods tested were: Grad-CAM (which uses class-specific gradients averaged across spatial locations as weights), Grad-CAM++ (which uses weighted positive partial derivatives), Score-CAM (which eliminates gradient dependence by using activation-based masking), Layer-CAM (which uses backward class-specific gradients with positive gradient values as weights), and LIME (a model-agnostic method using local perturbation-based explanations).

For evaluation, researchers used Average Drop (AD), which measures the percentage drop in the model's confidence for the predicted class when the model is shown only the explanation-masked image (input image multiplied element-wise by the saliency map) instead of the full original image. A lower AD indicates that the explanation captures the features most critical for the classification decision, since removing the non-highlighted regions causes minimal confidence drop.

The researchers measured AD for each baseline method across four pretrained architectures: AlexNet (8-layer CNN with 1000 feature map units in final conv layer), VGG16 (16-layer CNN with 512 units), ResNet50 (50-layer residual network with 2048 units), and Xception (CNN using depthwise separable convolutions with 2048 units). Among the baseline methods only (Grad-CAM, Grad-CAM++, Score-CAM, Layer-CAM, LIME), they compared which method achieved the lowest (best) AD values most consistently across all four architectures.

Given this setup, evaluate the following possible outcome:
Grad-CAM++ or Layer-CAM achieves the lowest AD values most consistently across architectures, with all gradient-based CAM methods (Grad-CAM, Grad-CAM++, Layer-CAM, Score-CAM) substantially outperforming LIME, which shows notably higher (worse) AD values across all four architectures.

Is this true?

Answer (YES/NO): NO